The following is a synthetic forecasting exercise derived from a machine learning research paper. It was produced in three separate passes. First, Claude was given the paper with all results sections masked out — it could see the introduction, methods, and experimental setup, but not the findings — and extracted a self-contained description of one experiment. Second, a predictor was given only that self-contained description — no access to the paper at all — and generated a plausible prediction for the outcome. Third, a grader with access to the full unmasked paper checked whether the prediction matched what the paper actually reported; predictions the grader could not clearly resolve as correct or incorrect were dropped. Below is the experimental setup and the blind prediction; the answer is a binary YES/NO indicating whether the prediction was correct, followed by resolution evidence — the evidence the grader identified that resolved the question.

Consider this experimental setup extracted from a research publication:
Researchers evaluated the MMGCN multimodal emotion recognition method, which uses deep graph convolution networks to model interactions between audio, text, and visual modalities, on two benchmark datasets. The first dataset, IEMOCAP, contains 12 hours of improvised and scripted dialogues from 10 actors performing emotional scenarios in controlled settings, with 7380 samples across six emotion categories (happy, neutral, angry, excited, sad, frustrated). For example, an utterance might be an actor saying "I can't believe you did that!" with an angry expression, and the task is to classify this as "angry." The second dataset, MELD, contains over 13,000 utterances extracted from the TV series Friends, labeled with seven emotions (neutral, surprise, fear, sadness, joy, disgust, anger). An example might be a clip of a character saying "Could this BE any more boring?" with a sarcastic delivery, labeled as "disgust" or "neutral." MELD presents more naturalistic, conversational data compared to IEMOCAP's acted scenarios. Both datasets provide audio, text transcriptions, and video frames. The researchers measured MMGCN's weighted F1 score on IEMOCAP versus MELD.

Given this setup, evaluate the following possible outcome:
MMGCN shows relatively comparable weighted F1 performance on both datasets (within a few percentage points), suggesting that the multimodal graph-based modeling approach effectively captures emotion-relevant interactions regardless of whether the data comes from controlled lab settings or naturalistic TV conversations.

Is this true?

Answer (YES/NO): NO